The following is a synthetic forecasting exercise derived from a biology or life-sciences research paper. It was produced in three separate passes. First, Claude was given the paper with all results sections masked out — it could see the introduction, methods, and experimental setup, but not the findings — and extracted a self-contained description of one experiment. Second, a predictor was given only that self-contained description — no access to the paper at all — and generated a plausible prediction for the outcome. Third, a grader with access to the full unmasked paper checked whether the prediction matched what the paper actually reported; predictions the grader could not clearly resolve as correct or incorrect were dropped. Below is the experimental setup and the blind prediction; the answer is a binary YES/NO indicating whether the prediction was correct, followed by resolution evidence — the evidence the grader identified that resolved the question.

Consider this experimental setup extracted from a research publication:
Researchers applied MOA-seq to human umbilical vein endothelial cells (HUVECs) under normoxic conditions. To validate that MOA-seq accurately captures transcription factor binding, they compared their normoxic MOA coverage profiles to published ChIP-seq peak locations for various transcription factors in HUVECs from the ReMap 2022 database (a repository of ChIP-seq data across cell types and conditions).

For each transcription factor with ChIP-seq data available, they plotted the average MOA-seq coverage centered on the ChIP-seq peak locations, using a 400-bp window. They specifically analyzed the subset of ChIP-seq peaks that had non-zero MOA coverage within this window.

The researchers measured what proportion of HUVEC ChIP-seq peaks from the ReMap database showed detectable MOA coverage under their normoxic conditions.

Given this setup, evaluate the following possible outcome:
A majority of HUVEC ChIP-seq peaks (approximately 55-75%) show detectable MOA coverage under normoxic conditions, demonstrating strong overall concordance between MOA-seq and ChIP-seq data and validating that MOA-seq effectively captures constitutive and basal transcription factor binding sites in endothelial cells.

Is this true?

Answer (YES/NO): NO